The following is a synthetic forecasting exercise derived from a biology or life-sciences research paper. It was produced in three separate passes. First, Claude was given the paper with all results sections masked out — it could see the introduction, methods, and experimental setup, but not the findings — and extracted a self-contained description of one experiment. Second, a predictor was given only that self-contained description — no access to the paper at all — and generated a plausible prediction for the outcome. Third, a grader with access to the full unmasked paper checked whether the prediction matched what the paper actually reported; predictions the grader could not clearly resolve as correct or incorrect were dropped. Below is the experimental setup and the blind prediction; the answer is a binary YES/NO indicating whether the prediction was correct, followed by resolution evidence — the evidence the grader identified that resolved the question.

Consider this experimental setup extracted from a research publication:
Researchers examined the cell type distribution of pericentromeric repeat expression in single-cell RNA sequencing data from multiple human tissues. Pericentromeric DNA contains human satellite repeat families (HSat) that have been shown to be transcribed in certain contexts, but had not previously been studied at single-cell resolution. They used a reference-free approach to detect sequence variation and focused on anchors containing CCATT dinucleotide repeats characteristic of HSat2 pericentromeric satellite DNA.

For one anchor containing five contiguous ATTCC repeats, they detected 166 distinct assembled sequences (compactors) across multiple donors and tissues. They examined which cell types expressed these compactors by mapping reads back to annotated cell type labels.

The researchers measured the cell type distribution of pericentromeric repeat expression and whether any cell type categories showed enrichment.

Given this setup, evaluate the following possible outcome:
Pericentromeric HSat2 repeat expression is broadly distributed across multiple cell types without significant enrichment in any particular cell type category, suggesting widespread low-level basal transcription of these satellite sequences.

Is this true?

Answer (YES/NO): NO